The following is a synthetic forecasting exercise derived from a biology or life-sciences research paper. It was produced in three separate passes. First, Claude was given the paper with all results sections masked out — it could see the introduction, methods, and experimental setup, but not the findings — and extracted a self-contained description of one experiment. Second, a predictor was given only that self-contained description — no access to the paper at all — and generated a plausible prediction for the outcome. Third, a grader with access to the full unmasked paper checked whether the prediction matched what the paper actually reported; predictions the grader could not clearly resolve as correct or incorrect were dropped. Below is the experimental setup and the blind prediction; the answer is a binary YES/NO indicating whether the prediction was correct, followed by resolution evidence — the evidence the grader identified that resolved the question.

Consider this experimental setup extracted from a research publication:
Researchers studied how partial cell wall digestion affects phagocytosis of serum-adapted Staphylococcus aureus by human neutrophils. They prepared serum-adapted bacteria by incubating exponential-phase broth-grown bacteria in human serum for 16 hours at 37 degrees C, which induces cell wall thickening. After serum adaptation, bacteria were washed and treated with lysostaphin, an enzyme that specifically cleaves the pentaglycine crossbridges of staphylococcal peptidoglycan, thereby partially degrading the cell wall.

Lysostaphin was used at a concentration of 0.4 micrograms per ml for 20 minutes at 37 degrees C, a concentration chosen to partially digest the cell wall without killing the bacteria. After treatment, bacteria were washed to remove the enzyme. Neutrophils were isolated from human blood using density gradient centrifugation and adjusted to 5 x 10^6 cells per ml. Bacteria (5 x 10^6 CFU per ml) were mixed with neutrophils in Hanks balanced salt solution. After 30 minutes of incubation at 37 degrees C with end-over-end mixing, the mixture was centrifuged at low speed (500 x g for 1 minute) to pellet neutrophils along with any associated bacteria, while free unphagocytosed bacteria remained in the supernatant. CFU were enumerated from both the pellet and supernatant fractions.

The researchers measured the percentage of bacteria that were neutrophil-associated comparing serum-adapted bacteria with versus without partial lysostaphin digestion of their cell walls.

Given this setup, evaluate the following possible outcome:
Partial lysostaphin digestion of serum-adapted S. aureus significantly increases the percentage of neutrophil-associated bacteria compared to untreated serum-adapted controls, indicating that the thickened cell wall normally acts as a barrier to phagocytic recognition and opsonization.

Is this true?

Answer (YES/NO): YES